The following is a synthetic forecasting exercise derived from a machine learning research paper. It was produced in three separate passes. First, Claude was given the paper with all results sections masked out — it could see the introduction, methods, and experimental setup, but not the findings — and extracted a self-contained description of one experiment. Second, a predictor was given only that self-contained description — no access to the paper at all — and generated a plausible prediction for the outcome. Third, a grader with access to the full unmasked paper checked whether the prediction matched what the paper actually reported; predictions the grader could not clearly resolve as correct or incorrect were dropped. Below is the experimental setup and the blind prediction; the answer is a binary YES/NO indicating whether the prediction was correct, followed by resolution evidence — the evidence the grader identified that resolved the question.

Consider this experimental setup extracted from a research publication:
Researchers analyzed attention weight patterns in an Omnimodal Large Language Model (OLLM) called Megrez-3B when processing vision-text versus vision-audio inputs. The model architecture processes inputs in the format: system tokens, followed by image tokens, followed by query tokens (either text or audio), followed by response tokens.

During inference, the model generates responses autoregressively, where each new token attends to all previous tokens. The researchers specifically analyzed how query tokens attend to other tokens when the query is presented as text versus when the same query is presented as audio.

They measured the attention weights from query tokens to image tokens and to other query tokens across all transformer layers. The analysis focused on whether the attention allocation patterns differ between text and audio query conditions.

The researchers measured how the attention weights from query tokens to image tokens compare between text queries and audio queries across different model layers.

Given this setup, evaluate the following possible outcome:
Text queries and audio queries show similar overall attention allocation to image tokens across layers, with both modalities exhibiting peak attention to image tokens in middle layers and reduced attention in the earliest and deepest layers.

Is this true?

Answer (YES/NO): NO